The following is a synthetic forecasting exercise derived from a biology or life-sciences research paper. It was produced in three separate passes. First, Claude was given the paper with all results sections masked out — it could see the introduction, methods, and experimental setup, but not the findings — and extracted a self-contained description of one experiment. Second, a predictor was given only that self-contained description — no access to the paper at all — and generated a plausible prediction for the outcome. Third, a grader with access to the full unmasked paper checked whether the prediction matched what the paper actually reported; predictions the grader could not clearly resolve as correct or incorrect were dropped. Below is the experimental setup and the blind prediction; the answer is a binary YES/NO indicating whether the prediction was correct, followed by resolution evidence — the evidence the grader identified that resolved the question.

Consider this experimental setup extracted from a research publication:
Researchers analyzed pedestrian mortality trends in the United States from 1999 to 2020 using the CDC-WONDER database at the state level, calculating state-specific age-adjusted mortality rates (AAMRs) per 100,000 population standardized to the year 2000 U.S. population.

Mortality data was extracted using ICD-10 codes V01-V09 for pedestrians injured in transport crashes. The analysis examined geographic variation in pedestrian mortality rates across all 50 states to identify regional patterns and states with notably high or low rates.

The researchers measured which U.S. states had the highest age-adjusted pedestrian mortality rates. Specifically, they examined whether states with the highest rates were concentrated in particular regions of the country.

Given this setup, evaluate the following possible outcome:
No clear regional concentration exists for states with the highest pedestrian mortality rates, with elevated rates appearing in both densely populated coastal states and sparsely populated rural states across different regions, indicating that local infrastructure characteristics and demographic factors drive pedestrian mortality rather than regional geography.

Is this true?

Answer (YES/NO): NO